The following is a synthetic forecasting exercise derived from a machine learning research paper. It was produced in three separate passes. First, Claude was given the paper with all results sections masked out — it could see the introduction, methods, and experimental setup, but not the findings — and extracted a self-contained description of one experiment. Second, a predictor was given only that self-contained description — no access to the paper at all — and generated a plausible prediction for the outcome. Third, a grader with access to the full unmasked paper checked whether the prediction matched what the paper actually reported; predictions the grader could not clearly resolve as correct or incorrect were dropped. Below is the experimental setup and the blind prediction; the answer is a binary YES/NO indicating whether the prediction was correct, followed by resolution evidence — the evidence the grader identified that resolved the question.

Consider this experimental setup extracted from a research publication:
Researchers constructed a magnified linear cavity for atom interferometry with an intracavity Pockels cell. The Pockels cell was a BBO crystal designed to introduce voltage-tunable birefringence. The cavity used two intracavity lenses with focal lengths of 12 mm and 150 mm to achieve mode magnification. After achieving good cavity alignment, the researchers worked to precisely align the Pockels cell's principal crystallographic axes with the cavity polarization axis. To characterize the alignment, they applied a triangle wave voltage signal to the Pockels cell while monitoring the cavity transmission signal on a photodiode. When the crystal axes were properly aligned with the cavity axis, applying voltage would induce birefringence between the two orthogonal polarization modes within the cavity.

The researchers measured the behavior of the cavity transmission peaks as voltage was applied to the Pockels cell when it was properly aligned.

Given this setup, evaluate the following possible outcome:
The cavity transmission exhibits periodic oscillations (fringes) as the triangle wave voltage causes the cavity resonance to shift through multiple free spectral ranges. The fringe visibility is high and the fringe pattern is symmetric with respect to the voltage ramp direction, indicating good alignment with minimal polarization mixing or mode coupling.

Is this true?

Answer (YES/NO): NO